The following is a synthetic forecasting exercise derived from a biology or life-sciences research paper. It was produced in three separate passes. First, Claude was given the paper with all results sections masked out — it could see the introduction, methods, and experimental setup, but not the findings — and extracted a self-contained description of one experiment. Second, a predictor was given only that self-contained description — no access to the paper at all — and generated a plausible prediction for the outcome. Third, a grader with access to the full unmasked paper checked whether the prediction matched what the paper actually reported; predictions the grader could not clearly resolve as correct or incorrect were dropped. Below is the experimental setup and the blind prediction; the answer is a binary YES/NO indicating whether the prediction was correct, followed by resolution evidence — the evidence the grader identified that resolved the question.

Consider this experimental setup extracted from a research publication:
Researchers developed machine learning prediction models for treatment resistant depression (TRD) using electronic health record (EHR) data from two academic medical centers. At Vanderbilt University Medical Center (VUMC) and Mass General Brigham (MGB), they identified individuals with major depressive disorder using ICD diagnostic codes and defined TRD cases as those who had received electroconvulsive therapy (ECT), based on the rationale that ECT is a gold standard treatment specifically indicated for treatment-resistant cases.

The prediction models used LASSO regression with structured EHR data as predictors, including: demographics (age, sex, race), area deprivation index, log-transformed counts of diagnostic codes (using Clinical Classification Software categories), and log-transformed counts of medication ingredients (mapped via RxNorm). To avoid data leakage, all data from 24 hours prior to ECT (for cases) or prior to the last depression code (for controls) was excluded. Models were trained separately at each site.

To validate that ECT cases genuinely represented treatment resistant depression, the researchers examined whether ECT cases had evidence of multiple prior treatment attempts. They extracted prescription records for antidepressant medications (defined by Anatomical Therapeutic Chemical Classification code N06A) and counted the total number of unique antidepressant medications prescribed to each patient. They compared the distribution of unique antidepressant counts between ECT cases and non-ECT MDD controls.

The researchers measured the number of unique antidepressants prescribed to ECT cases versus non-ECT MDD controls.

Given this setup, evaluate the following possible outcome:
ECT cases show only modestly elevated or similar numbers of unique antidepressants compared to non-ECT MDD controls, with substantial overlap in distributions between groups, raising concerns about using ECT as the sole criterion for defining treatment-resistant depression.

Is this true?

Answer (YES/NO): NO